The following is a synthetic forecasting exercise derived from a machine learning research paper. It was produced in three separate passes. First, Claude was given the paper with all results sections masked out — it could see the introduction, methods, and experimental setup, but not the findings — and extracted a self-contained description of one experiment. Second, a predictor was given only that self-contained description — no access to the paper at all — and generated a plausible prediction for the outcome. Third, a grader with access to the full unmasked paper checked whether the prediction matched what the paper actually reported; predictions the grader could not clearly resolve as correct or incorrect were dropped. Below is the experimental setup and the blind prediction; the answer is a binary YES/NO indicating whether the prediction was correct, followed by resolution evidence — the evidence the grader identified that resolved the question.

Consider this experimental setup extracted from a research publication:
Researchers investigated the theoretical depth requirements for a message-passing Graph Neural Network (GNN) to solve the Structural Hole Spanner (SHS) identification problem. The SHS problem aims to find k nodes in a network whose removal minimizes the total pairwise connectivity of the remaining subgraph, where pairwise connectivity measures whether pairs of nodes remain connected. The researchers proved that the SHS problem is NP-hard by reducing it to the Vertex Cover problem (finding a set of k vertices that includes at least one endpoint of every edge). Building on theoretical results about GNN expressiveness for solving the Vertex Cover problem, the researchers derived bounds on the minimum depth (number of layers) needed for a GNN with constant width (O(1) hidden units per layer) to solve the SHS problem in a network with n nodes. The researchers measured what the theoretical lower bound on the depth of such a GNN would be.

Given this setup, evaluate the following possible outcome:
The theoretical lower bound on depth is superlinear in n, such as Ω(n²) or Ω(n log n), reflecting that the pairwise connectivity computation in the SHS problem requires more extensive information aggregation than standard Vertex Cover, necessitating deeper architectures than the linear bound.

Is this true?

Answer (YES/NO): NO